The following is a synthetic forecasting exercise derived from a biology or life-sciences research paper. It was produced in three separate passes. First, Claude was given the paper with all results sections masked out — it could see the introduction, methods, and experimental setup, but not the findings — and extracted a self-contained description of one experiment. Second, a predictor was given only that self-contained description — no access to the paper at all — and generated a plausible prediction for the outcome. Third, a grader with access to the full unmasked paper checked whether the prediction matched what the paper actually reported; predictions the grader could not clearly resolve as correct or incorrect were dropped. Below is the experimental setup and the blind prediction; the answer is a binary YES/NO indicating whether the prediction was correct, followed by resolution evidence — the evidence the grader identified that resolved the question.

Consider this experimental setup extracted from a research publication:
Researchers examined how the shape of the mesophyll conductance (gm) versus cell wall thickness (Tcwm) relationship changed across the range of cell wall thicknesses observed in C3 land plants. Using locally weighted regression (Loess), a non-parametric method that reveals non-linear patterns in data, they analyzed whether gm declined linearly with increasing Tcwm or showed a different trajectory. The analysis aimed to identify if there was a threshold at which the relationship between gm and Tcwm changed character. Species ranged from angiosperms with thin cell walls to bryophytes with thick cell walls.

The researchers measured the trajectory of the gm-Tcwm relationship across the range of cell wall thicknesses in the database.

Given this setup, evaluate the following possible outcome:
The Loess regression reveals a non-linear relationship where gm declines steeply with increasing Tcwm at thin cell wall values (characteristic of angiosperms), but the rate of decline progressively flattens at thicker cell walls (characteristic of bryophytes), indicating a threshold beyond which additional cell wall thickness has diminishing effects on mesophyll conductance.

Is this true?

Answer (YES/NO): YES